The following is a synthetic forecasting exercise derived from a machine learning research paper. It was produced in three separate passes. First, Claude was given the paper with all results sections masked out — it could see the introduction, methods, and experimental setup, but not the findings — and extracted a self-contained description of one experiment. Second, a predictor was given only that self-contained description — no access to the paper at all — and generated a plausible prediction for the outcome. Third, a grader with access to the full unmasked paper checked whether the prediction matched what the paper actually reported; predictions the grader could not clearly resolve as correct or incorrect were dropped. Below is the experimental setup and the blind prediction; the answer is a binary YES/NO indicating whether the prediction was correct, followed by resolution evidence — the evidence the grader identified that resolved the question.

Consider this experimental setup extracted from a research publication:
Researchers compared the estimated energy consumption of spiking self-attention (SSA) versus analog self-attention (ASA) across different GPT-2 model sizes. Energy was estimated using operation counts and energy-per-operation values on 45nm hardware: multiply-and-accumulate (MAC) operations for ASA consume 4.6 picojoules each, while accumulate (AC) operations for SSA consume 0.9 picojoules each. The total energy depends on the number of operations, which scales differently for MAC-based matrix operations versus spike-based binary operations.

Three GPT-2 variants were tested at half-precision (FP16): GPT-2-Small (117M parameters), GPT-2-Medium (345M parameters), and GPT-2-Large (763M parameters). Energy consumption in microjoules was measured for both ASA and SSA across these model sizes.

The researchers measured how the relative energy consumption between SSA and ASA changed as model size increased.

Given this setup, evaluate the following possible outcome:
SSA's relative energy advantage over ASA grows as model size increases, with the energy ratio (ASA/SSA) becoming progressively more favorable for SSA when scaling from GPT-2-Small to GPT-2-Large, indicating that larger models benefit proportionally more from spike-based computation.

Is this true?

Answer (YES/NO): NO